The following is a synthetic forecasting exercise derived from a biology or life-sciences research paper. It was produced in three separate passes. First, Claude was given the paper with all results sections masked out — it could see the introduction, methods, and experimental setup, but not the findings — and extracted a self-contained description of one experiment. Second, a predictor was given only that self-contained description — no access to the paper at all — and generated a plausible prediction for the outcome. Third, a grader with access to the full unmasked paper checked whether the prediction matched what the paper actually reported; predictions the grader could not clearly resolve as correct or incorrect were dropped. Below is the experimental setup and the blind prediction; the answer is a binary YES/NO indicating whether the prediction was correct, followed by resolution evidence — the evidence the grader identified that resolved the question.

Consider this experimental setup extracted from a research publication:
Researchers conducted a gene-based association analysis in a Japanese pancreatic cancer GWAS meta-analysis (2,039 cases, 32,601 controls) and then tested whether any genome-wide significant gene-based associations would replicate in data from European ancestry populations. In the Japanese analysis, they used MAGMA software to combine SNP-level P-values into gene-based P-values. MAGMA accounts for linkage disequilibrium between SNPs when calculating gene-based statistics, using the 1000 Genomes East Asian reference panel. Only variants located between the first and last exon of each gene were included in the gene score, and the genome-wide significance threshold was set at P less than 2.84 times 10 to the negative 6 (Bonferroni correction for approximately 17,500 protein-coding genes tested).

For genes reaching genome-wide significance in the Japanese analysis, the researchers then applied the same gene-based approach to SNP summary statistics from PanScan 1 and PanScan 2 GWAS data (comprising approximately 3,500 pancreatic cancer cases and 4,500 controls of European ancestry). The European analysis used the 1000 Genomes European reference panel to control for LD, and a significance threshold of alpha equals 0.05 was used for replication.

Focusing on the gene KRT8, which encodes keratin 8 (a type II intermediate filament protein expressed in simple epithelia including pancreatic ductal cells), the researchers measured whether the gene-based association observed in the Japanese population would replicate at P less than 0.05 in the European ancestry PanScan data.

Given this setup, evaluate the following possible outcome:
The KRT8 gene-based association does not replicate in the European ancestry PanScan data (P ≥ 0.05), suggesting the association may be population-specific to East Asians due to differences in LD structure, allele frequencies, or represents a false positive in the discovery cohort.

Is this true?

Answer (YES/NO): NO